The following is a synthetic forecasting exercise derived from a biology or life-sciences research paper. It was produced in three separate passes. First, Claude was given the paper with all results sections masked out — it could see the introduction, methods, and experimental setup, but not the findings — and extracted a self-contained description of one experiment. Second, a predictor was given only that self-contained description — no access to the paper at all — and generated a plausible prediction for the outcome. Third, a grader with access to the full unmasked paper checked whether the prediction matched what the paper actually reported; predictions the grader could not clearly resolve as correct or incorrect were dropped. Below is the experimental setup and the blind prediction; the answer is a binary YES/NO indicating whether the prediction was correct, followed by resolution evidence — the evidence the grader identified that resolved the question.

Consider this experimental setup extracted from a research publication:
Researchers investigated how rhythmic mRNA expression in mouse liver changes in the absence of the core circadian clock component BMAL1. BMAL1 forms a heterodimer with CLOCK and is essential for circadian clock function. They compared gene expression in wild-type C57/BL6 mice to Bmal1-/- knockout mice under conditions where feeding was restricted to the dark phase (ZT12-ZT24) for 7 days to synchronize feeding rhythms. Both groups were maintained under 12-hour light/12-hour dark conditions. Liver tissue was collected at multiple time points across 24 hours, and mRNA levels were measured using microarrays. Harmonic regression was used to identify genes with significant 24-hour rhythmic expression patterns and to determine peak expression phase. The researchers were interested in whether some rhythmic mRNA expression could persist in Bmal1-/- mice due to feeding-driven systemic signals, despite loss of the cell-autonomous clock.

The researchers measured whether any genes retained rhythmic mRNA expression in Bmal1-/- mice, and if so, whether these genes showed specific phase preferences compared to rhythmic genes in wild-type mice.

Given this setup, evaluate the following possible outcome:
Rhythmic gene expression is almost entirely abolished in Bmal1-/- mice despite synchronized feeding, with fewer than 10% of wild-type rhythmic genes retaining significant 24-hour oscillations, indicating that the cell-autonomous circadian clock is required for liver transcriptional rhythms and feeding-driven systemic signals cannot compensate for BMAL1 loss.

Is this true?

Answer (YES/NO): NO